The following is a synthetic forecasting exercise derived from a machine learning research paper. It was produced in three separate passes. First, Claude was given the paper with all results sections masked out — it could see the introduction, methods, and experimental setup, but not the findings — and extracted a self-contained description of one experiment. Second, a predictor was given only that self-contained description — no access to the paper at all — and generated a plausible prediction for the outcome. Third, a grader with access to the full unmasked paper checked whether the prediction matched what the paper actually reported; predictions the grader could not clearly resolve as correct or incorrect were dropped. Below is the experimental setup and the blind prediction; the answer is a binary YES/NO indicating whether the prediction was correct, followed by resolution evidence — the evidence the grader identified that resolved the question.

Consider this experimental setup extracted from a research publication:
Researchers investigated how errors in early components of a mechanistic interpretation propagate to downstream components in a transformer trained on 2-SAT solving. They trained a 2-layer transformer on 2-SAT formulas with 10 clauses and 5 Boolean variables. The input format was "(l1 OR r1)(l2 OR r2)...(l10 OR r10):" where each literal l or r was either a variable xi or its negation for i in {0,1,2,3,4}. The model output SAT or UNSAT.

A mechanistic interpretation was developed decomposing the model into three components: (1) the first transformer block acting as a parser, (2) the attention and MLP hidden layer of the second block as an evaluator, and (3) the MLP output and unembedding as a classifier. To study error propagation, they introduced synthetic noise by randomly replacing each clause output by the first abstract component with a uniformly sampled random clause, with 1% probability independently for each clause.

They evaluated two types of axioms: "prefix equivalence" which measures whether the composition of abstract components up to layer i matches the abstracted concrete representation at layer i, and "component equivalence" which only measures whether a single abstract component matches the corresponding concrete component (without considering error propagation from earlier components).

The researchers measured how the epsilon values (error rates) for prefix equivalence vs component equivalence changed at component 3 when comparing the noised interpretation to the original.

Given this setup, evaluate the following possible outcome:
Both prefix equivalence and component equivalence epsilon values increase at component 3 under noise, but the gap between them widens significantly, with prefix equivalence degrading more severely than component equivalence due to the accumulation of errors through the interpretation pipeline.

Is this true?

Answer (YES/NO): NO